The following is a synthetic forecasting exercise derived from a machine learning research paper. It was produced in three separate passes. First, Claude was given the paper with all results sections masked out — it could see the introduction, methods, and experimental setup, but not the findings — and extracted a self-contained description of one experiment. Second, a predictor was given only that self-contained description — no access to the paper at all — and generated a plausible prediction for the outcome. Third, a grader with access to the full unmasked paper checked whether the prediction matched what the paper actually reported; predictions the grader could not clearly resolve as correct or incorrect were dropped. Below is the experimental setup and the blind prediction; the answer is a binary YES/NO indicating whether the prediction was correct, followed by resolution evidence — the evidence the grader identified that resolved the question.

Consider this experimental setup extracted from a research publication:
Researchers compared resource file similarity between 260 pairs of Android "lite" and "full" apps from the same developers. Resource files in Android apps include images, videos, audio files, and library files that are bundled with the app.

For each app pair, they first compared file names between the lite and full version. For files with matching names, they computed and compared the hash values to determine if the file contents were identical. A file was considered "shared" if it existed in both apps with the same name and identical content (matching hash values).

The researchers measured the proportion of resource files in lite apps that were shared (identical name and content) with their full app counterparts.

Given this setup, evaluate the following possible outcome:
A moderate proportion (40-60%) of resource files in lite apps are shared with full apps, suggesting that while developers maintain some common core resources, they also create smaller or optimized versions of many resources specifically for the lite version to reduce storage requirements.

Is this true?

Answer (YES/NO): YES